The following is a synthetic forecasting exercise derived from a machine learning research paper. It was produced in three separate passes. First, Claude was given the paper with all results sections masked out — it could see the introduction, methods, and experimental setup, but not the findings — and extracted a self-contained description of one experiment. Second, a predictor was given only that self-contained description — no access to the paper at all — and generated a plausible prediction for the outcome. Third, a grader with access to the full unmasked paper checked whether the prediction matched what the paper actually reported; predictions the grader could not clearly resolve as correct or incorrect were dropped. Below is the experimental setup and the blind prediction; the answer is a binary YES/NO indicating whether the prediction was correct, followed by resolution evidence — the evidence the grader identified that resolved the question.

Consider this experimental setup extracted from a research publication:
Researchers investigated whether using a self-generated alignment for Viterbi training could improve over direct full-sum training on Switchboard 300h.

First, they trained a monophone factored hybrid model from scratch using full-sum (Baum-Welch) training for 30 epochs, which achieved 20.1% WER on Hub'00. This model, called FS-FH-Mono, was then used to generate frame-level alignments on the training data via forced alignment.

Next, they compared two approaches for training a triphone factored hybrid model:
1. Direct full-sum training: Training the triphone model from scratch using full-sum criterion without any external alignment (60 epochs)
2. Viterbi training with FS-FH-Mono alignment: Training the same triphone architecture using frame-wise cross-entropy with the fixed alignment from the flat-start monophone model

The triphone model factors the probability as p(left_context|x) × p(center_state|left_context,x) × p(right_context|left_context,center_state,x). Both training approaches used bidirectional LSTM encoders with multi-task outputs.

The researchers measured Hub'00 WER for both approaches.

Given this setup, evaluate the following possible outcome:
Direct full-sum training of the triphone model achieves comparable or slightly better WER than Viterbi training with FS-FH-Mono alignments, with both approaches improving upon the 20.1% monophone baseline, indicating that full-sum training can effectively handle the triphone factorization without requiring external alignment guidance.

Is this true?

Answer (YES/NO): NO